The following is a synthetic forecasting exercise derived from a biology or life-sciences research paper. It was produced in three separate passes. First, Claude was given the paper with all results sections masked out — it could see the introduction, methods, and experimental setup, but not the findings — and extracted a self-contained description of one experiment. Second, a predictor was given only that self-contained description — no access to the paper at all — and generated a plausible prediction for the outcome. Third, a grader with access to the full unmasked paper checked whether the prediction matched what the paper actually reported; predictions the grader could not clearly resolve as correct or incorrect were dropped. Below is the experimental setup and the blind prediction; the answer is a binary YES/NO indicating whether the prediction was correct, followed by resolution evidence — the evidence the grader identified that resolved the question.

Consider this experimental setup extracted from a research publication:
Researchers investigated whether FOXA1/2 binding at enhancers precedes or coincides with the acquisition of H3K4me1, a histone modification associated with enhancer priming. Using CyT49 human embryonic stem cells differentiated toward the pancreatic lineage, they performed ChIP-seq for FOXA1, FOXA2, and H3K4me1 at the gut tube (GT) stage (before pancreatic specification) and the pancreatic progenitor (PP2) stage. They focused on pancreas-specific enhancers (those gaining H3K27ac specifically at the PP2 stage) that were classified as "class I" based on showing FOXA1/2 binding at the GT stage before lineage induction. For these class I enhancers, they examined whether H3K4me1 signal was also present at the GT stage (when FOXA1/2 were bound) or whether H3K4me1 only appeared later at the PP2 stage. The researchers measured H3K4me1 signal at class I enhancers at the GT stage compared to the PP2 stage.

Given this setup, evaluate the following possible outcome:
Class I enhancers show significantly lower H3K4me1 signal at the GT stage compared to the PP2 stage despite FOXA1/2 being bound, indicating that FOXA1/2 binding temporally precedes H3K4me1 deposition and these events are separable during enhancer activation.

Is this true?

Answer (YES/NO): NO